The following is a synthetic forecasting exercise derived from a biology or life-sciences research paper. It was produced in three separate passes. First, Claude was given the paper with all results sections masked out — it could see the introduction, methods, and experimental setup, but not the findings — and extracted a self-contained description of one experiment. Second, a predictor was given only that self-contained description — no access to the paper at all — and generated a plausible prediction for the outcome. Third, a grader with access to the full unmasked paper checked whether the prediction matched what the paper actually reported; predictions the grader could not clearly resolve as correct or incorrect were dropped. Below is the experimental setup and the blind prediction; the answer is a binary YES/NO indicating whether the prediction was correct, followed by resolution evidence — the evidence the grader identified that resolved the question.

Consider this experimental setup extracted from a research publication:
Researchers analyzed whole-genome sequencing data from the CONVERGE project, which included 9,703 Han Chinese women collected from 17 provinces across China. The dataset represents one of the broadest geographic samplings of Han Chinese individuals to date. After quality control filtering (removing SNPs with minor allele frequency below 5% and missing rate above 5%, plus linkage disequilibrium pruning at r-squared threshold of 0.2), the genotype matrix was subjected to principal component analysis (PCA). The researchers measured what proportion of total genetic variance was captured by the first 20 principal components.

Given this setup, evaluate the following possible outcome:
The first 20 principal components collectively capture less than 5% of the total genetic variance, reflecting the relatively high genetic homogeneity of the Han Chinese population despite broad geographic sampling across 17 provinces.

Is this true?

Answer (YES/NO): NO